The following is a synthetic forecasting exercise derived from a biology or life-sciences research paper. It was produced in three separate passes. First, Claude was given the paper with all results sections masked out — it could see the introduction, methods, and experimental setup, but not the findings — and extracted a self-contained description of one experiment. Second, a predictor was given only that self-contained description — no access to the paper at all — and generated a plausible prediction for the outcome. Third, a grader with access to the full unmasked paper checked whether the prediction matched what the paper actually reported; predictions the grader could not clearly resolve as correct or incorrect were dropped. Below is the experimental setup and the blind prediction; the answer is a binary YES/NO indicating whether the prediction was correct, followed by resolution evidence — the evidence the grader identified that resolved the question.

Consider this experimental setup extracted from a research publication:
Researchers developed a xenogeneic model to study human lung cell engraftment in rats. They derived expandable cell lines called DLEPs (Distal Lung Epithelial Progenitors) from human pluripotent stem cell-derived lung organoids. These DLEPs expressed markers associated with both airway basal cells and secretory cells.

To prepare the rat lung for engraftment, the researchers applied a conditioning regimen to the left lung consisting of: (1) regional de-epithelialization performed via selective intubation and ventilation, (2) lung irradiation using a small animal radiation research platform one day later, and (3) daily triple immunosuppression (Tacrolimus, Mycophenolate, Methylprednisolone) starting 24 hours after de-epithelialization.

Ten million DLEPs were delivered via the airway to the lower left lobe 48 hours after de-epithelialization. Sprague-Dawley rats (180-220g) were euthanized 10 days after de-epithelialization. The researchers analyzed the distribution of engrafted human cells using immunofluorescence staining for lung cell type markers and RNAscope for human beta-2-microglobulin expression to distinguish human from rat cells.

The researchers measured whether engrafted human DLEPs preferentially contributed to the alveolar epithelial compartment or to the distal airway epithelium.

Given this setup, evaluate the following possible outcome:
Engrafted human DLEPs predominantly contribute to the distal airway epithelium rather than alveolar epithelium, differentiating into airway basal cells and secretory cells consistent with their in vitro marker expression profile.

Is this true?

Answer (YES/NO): NO